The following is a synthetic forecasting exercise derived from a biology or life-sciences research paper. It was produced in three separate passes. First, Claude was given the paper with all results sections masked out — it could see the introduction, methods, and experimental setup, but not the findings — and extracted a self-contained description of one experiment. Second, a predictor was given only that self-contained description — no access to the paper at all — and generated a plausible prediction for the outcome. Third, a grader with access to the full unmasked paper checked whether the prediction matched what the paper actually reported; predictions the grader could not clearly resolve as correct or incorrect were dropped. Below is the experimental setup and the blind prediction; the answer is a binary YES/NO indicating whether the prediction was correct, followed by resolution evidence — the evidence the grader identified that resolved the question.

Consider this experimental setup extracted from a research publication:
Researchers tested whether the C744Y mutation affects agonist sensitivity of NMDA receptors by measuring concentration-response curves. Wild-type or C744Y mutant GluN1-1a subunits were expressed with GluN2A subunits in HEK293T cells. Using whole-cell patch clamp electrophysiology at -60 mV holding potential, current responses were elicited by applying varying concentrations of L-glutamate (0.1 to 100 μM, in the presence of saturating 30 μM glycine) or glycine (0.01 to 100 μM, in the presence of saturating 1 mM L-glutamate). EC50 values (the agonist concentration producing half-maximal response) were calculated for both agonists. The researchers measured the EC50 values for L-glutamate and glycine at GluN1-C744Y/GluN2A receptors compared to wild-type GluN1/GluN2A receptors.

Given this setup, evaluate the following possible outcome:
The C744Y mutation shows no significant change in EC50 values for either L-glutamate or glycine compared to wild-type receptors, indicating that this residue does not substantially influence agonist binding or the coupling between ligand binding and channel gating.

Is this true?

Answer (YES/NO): YES